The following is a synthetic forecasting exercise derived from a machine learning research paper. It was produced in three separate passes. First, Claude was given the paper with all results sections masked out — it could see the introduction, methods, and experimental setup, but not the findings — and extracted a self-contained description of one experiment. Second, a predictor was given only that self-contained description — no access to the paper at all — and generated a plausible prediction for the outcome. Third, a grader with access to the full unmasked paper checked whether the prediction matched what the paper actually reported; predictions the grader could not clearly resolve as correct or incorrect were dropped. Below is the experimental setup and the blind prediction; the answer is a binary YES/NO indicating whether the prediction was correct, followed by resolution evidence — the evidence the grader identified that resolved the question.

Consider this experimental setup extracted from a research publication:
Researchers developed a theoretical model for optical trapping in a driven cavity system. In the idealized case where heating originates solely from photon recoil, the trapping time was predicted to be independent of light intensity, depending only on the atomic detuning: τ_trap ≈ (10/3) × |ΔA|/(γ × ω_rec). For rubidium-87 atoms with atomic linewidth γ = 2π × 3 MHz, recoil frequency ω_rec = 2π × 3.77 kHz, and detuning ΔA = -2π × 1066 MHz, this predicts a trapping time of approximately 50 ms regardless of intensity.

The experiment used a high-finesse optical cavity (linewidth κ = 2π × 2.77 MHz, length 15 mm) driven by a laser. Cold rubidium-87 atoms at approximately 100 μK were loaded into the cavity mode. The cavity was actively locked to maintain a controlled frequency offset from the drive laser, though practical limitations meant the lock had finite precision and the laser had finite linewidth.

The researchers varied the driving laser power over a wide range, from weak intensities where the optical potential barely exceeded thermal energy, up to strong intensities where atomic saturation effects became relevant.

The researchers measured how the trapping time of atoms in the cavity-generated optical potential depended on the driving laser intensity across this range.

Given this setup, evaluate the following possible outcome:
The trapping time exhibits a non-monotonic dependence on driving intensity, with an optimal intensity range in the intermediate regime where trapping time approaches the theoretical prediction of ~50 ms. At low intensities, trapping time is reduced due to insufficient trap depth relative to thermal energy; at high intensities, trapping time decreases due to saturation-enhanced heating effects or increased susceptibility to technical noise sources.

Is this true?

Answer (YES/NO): NO